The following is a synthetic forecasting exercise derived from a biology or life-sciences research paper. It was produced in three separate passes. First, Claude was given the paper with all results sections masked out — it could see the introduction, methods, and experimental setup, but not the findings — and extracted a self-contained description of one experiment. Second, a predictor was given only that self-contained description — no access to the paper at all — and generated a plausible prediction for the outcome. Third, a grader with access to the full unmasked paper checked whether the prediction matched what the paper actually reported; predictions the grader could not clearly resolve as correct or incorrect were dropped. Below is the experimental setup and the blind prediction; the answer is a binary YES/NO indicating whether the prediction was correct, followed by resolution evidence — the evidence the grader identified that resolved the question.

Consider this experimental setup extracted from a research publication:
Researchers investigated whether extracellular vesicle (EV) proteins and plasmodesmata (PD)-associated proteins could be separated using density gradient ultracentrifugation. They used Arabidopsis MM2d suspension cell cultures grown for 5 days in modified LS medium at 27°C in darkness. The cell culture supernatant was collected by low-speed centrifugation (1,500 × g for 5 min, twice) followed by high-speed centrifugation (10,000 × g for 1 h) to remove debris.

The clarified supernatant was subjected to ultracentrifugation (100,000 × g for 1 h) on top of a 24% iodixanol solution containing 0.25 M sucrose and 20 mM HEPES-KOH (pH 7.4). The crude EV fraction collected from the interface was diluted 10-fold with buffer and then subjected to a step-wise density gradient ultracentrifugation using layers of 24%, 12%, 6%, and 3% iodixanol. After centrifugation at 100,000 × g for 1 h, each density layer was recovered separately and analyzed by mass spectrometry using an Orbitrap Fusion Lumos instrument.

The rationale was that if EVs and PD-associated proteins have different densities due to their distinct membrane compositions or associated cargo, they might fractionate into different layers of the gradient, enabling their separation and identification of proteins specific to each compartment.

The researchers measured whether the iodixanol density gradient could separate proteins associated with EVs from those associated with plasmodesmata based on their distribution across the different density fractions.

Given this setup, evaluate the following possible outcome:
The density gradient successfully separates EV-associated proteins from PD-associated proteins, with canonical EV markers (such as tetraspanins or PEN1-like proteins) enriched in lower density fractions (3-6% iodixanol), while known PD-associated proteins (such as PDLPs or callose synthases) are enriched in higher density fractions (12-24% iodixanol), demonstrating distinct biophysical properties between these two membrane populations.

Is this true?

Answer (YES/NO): NO